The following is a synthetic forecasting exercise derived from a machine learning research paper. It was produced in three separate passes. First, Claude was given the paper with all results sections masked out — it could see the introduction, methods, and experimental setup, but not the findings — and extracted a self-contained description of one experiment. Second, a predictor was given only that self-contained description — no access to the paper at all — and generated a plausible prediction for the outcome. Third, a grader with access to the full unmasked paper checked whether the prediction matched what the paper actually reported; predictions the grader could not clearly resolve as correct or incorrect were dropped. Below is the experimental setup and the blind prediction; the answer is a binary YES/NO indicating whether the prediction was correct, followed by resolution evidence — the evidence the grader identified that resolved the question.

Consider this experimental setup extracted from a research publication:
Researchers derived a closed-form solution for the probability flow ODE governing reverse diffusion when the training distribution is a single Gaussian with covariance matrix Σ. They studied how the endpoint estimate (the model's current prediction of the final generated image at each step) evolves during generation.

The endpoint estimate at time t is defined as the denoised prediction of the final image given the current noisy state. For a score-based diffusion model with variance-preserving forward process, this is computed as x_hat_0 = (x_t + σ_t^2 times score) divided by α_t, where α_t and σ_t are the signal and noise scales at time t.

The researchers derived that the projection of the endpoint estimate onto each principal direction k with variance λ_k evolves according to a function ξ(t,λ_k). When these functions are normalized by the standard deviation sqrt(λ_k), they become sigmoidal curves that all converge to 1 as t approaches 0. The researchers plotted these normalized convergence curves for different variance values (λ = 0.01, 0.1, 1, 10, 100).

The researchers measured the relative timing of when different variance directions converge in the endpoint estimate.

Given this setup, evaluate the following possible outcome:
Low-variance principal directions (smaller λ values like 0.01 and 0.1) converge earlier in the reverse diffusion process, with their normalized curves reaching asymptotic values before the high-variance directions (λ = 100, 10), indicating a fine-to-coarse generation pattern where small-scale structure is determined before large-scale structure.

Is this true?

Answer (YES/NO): NO